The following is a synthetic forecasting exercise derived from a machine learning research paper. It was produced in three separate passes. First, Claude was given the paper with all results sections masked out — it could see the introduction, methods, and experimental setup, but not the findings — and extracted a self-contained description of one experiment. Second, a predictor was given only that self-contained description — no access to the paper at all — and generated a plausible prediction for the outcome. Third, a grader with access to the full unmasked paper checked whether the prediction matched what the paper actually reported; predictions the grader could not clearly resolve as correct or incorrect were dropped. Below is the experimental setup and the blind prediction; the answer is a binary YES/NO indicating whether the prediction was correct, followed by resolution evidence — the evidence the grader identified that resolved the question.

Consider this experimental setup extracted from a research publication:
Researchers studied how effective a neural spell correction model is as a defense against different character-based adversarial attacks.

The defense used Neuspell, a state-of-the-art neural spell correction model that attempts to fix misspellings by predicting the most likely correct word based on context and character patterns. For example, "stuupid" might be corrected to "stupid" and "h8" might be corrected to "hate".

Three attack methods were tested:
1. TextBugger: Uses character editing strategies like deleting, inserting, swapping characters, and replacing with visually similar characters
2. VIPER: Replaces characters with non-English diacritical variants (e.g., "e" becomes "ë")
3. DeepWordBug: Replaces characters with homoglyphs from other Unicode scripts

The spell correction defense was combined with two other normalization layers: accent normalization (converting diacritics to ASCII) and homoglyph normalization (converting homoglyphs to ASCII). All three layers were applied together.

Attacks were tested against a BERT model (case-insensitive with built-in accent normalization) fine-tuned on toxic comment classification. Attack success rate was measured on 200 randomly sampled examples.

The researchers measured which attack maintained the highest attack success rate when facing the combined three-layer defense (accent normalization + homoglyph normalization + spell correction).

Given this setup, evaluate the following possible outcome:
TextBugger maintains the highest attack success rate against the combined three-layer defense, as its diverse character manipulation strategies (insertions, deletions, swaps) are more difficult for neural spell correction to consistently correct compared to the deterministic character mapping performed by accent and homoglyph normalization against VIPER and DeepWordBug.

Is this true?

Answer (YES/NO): YES